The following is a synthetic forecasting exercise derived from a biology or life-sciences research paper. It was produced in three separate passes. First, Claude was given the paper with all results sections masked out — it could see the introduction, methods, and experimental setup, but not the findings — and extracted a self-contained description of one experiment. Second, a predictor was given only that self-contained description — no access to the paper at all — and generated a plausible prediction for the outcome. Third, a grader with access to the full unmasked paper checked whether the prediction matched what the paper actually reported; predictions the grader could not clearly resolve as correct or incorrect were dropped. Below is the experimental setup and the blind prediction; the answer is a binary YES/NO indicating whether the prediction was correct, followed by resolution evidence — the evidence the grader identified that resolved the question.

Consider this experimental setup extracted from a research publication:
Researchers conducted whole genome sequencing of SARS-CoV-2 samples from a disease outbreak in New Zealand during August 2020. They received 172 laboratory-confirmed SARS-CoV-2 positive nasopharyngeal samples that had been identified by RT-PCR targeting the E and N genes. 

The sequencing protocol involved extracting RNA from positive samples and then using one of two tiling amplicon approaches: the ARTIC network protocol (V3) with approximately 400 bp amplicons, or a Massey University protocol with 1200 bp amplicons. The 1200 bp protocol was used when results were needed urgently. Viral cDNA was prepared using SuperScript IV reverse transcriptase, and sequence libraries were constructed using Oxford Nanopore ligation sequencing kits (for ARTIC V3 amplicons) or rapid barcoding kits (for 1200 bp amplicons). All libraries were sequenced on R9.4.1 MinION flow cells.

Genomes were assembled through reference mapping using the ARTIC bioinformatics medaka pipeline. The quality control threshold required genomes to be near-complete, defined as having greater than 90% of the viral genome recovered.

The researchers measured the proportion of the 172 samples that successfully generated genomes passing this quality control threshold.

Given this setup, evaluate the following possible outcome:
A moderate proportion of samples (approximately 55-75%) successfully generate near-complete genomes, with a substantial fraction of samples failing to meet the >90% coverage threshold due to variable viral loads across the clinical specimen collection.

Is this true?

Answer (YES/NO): NO